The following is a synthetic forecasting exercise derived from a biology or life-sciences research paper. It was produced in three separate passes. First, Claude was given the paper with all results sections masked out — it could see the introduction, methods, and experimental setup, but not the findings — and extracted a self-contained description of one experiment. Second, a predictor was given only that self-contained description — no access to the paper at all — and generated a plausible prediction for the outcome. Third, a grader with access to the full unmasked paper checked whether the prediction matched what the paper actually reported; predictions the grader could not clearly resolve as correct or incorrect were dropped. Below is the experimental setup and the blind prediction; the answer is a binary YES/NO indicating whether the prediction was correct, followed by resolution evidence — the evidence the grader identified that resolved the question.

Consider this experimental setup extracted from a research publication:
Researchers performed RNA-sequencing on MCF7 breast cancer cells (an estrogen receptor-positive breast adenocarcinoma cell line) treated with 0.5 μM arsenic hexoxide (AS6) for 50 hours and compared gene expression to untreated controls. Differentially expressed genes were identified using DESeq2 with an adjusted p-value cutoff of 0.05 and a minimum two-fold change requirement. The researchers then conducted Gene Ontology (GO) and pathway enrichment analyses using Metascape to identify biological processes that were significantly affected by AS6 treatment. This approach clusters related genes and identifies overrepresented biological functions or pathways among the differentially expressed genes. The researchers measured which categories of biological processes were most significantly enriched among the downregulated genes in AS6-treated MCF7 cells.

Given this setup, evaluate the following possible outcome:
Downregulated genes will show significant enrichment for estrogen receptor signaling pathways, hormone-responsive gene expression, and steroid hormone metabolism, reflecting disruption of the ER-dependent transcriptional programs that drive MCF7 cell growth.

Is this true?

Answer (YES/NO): NO